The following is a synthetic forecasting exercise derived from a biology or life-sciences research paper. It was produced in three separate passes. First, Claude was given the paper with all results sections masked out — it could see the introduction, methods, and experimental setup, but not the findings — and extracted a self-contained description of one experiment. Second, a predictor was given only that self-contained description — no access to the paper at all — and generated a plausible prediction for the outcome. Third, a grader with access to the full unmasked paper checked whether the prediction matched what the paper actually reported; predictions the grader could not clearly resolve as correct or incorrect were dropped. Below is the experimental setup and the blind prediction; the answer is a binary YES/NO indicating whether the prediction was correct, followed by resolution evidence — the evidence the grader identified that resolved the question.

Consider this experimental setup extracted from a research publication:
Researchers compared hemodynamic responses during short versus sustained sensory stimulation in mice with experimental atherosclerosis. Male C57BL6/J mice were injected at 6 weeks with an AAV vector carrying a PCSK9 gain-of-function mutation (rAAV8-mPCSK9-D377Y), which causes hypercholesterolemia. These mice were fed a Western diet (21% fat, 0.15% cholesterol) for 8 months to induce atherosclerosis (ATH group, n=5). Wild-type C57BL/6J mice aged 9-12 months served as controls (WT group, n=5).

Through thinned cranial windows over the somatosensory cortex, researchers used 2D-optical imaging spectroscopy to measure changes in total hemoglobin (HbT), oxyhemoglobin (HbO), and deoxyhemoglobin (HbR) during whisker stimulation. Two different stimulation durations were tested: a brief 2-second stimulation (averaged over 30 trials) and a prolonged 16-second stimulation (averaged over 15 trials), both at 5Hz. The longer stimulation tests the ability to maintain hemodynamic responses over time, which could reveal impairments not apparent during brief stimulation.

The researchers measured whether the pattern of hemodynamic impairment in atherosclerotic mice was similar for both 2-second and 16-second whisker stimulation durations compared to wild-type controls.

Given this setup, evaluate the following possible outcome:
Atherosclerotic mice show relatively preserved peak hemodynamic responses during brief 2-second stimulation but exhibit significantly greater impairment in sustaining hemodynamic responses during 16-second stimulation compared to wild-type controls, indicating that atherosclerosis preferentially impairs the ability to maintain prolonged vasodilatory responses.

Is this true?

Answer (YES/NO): NO